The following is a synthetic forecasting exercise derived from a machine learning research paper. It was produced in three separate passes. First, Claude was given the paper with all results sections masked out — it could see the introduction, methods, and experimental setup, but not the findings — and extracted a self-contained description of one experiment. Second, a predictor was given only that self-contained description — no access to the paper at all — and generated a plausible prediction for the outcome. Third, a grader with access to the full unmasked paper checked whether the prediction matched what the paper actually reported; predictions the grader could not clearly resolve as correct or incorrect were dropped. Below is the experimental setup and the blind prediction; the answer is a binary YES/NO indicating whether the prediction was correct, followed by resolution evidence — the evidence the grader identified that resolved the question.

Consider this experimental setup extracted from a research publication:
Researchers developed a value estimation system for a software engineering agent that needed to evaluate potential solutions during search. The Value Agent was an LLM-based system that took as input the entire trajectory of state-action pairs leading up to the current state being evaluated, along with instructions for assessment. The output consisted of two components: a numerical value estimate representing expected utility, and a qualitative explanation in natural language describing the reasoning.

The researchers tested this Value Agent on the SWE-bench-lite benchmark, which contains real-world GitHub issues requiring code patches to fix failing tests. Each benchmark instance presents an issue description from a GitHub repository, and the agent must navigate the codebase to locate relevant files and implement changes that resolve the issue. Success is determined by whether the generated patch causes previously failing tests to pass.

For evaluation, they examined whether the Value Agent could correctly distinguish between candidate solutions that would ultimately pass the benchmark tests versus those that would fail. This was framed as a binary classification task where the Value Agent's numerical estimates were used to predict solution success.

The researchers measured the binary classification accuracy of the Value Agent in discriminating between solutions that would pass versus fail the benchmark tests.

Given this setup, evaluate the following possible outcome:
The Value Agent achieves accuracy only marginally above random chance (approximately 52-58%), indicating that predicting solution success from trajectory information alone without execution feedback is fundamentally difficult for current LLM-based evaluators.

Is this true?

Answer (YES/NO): NO